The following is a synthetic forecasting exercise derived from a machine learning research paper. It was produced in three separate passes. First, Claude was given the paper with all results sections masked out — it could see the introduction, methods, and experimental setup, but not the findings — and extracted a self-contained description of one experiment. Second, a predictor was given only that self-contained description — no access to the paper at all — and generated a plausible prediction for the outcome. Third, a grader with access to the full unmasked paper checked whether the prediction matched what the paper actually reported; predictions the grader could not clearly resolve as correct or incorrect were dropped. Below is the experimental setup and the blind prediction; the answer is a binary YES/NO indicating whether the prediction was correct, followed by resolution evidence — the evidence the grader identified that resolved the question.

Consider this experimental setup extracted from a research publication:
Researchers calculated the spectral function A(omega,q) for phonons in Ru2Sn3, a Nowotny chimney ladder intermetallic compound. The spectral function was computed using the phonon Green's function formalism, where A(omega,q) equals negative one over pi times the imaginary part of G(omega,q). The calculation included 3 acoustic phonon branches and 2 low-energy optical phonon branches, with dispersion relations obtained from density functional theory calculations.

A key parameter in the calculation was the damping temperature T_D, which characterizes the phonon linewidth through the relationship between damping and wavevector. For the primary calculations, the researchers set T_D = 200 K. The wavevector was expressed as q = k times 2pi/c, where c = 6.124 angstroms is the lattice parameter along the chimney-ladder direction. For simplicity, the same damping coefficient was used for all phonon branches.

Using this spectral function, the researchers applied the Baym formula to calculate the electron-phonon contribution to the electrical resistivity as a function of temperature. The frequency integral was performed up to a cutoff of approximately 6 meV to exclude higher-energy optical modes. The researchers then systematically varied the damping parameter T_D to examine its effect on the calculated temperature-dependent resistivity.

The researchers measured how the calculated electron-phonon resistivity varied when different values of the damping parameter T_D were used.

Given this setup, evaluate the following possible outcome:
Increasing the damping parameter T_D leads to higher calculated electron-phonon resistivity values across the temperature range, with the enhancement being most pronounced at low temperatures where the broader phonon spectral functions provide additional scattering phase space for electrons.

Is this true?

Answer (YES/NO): NO